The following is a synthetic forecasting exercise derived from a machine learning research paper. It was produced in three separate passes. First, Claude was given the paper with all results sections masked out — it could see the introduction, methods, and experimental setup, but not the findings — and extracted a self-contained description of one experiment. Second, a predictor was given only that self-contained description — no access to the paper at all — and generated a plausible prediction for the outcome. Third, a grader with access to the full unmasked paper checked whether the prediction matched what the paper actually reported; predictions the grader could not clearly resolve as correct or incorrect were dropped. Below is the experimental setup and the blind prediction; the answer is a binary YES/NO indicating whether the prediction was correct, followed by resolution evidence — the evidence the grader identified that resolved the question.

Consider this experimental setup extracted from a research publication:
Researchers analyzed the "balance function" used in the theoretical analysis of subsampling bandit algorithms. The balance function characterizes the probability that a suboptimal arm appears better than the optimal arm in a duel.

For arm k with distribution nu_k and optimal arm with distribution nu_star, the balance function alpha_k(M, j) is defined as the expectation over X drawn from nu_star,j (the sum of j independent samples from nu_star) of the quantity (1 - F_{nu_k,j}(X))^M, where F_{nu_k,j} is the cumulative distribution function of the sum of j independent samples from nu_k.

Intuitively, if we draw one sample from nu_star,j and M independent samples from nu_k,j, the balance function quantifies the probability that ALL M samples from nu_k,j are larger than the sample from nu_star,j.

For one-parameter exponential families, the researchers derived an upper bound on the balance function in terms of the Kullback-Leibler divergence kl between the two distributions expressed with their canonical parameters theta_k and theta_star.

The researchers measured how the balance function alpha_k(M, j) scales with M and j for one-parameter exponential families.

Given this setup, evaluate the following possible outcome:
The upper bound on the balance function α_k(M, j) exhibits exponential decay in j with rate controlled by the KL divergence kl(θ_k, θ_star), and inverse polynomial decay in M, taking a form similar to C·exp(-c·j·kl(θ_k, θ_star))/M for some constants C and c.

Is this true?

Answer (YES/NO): NO